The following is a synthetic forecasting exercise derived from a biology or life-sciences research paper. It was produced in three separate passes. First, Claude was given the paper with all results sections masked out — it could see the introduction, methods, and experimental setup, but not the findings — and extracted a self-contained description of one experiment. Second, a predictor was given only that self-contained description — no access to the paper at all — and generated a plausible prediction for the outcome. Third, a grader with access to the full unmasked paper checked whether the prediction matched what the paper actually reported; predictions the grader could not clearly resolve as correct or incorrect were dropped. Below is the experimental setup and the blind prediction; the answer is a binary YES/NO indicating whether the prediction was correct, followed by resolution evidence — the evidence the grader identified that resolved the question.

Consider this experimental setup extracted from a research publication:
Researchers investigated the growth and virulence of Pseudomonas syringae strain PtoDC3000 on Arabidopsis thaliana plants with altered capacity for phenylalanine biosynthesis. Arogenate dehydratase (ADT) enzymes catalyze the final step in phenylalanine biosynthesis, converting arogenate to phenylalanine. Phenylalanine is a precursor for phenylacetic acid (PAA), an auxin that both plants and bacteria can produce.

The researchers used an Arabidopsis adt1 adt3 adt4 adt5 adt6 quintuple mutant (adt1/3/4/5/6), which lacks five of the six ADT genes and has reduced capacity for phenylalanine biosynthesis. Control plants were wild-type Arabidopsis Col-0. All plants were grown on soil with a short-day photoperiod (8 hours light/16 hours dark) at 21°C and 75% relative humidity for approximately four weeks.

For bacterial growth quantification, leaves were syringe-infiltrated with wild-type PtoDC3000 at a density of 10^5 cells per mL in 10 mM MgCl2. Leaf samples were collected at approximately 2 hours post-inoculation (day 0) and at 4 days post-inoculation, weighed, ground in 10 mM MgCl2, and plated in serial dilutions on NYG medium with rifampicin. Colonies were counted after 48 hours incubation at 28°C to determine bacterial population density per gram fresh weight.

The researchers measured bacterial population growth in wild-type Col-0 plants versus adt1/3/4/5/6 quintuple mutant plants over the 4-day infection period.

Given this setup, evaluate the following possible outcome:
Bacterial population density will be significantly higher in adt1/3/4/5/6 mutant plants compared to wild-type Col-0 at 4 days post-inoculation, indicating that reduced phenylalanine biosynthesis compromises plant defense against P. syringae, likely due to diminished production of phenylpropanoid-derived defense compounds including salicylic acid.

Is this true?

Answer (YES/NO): NO